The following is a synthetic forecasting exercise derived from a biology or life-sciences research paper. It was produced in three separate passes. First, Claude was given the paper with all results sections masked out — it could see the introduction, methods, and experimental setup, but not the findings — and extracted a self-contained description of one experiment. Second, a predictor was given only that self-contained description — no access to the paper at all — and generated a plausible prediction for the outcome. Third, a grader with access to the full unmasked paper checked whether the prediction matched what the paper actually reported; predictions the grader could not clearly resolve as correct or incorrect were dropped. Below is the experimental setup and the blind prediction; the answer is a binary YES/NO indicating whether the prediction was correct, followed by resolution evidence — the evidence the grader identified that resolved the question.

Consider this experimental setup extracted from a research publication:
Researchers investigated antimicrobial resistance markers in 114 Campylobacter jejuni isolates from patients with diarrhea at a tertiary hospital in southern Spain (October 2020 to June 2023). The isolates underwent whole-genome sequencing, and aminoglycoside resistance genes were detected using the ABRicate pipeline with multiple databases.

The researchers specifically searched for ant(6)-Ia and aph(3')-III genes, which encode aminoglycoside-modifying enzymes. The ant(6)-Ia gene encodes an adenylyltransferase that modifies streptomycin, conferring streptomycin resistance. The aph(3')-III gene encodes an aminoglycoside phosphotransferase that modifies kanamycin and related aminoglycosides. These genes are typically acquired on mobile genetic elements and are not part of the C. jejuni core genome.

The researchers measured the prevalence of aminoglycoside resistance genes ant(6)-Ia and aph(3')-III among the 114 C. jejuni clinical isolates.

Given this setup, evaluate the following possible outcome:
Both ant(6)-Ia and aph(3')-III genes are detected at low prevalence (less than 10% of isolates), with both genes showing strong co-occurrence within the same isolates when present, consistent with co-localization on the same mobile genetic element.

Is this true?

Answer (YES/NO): NO